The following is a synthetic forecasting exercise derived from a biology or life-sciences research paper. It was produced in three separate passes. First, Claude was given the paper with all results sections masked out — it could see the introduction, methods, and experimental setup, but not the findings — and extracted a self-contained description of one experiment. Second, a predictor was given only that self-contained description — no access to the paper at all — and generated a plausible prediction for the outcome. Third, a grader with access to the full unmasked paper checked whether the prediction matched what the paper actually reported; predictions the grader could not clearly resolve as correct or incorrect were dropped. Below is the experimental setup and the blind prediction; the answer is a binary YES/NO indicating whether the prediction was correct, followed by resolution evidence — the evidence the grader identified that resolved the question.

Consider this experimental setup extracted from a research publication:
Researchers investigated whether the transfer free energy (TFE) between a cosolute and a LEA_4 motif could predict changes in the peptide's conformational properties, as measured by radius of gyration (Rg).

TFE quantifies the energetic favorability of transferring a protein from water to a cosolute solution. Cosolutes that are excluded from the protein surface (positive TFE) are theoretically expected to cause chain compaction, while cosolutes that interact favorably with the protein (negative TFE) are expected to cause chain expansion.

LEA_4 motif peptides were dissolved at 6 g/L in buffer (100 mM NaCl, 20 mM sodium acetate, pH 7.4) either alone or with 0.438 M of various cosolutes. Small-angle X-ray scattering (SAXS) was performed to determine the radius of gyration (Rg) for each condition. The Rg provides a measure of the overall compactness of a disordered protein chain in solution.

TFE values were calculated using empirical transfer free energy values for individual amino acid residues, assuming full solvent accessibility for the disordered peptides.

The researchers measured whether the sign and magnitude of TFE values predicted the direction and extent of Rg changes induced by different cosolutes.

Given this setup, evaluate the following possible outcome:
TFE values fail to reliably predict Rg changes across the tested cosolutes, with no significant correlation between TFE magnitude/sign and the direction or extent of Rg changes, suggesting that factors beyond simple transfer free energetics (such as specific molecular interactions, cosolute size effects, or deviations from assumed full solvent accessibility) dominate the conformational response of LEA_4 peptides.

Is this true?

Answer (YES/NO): YES